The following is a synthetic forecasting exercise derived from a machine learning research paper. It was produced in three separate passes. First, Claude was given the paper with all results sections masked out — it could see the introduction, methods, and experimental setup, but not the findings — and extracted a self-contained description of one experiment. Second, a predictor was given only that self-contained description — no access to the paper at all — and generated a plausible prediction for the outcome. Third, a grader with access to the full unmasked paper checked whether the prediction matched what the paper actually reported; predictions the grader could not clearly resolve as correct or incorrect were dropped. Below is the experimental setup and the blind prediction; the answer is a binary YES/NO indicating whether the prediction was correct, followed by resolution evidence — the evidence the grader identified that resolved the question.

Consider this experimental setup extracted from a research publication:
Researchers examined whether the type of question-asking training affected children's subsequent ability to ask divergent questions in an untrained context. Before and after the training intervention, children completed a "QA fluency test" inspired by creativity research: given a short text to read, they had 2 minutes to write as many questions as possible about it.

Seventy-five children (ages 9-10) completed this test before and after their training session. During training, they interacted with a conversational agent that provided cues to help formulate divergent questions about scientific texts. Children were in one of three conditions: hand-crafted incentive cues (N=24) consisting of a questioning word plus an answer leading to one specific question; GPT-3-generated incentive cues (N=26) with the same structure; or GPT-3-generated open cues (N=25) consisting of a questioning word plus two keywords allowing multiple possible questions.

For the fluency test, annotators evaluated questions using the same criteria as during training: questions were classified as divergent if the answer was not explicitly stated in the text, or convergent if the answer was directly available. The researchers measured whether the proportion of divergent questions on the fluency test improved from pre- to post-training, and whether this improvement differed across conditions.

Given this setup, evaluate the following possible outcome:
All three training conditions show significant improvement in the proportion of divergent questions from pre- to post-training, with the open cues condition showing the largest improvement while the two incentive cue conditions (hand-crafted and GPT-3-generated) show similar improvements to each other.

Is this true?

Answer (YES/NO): NO